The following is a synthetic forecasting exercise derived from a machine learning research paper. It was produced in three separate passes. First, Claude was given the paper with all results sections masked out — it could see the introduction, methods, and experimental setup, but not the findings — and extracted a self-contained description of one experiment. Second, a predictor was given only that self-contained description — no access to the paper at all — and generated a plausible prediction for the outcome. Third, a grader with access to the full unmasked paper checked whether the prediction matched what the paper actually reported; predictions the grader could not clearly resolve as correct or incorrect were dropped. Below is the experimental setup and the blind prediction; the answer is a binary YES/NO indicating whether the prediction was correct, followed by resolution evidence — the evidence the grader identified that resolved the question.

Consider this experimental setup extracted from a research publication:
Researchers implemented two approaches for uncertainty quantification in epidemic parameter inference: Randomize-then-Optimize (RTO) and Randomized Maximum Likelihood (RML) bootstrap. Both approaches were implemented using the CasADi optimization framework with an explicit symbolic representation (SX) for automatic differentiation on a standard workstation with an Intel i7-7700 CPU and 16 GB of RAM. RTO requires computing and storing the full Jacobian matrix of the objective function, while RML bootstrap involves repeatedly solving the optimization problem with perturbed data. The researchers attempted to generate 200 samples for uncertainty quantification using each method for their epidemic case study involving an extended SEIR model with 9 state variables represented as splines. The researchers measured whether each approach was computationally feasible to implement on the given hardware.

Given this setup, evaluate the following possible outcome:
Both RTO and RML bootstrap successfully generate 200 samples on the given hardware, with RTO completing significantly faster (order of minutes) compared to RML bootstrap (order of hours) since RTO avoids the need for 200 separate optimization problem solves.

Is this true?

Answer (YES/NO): NO